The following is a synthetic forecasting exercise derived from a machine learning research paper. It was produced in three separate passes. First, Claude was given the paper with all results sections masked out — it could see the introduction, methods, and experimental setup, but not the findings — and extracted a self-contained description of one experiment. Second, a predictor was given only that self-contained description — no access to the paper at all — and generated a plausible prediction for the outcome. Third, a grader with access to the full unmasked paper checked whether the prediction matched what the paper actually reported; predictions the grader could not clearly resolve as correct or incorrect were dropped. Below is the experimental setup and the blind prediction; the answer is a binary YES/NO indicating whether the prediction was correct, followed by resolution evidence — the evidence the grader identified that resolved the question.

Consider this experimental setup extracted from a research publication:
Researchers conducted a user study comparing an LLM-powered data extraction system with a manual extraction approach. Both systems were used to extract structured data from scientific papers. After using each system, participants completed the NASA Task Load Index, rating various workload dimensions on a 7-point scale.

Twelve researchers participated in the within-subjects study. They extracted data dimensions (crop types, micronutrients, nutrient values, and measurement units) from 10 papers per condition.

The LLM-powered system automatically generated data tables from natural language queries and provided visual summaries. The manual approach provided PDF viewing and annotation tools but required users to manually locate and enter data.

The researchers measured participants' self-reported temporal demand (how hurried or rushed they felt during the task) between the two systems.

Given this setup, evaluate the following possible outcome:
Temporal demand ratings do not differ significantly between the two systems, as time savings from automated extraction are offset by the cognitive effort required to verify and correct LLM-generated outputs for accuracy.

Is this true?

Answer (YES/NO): YES